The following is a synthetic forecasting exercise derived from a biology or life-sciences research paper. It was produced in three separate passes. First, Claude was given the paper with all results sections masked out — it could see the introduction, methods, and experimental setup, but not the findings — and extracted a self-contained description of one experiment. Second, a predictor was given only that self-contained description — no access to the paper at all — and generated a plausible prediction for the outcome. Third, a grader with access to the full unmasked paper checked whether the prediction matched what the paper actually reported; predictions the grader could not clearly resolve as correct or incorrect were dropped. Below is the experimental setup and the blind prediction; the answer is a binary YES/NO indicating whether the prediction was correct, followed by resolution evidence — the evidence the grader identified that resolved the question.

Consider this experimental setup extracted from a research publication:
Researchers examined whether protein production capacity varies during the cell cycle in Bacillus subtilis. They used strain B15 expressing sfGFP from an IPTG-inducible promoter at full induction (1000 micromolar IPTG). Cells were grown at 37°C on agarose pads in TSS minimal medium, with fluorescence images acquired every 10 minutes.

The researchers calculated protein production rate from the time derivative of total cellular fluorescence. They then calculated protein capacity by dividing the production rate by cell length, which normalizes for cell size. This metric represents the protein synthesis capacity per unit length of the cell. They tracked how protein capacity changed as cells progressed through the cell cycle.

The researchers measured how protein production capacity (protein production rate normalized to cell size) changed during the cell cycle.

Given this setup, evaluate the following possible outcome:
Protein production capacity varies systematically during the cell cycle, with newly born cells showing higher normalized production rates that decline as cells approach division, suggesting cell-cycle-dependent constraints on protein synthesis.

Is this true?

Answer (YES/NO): NO